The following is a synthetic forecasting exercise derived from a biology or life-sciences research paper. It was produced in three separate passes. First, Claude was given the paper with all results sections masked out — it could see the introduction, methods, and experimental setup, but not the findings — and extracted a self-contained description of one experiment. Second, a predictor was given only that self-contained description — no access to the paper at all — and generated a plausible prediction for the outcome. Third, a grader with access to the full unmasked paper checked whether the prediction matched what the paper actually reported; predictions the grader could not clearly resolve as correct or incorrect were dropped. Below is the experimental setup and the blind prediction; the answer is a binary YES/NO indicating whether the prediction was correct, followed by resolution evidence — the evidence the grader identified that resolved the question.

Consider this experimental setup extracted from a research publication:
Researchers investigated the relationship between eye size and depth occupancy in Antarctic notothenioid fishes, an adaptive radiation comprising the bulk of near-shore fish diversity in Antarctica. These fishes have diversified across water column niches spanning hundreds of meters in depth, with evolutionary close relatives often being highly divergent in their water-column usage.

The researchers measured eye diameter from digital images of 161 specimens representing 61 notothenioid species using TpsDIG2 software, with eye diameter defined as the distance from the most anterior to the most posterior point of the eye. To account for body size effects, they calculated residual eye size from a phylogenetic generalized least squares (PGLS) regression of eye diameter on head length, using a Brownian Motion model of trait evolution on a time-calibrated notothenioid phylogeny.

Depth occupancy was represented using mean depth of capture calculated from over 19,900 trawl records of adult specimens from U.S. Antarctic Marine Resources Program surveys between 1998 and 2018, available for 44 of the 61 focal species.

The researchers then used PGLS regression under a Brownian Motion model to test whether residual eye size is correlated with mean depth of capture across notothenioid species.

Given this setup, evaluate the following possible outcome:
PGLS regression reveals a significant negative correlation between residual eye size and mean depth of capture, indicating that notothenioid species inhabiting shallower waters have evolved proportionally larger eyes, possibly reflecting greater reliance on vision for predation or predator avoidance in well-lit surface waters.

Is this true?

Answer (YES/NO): NO